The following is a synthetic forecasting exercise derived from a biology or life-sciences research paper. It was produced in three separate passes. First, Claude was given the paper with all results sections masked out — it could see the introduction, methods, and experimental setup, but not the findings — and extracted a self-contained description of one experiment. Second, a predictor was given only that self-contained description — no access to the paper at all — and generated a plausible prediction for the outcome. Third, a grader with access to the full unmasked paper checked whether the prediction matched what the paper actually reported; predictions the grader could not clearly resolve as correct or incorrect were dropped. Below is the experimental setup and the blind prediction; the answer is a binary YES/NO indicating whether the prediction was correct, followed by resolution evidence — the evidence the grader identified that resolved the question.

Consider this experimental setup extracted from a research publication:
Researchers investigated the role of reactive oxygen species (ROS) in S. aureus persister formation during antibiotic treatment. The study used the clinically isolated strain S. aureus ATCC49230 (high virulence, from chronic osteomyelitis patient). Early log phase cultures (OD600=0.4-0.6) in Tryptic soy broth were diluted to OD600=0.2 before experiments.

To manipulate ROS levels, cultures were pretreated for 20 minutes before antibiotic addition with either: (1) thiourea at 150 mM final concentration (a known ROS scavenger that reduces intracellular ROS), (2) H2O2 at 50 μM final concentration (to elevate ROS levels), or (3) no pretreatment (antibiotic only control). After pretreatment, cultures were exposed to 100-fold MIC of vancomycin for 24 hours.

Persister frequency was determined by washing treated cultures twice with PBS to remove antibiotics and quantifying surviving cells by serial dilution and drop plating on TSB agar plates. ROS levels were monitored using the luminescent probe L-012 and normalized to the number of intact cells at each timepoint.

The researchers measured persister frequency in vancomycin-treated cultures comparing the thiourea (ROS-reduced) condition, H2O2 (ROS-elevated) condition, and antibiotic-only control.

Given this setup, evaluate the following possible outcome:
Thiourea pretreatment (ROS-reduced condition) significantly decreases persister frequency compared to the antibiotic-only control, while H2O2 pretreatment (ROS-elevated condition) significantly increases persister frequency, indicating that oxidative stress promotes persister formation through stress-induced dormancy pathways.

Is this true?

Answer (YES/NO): NO